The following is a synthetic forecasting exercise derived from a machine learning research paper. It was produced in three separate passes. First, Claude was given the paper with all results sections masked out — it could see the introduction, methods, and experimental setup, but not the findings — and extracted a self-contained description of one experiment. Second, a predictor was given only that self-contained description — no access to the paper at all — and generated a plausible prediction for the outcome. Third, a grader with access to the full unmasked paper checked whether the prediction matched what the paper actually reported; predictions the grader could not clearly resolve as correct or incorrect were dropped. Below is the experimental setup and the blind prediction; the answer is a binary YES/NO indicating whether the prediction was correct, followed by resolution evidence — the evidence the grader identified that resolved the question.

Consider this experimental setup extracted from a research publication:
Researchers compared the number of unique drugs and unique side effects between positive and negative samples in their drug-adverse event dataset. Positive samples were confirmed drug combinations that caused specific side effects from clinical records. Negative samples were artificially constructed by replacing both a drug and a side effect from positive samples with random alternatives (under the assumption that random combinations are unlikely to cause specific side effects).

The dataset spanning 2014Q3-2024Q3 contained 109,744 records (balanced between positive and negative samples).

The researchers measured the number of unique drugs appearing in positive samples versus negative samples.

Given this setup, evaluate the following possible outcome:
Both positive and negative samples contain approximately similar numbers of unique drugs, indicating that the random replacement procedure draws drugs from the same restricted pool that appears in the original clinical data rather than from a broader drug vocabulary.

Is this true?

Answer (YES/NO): NO